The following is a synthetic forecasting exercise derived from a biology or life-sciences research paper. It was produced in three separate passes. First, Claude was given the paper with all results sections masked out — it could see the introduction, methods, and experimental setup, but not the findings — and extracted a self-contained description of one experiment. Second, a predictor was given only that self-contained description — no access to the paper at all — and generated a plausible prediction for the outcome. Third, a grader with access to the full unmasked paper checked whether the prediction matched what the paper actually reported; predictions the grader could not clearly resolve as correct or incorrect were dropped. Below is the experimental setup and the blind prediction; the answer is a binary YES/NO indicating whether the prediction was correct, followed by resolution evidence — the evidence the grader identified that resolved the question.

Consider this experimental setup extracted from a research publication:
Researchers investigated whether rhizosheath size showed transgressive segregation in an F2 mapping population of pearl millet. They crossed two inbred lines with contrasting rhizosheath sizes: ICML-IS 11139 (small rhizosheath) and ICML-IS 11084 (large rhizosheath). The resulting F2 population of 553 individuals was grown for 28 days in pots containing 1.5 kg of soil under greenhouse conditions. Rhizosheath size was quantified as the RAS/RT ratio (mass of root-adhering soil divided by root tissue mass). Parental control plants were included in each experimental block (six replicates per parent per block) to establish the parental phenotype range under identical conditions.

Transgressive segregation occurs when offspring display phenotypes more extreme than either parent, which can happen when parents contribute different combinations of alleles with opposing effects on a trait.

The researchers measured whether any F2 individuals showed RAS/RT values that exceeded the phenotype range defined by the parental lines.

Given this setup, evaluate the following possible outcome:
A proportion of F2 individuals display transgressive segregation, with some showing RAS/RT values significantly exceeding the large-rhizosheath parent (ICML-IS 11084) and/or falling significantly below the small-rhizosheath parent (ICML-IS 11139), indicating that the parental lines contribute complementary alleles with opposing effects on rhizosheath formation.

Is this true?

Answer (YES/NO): YES